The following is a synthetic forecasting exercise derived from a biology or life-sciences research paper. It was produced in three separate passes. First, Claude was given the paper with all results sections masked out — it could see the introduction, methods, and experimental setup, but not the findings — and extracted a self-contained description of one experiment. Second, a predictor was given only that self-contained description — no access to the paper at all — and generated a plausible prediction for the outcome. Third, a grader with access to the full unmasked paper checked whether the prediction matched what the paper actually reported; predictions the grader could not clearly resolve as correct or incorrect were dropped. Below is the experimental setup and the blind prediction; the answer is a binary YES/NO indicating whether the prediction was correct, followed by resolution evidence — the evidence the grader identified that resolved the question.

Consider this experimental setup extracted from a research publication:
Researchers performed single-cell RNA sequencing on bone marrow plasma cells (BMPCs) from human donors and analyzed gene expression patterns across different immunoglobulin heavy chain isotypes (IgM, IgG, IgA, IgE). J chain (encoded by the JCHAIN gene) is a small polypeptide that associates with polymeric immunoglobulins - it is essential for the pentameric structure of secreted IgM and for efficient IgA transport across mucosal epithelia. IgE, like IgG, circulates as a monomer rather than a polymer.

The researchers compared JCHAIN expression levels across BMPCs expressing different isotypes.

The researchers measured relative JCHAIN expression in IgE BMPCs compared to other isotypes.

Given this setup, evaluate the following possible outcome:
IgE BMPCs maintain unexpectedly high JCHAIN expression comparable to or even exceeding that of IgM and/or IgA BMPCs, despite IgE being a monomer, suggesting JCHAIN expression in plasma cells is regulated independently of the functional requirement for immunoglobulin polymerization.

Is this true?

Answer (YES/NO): YES